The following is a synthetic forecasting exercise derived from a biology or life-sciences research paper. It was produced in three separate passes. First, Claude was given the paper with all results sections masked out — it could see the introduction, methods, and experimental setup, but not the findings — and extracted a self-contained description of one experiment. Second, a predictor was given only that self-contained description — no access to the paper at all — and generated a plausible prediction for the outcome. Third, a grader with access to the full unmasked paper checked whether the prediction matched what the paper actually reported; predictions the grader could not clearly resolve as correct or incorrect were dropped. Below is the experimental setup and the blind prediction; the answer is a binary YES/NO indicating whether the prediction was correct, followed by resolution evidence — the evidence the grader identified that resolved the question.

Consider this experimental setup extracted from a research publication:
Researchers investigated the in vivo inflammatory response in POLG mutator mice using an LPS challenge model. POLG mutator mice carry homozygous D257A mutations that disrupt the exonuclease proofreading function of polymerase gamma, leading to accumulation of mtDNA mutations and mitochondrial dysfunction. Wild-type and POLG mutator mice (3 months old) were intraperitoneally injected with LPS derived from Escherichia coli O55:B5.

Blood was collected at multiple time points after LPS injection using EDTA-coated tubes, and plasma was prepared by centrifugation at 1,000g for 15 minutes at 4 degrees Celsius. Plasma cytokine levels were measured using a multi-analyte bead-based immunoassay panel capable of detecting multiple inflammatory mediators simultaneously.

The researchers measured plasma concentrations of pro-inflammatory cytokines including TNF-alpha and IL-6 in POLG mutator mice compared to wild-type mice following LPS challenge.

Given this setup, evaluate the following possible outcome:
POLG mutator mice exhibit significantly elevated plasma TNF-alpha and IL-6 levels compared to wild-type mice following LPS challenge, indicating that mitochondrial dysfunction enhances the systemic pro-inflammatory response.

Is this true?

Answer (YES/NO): YES